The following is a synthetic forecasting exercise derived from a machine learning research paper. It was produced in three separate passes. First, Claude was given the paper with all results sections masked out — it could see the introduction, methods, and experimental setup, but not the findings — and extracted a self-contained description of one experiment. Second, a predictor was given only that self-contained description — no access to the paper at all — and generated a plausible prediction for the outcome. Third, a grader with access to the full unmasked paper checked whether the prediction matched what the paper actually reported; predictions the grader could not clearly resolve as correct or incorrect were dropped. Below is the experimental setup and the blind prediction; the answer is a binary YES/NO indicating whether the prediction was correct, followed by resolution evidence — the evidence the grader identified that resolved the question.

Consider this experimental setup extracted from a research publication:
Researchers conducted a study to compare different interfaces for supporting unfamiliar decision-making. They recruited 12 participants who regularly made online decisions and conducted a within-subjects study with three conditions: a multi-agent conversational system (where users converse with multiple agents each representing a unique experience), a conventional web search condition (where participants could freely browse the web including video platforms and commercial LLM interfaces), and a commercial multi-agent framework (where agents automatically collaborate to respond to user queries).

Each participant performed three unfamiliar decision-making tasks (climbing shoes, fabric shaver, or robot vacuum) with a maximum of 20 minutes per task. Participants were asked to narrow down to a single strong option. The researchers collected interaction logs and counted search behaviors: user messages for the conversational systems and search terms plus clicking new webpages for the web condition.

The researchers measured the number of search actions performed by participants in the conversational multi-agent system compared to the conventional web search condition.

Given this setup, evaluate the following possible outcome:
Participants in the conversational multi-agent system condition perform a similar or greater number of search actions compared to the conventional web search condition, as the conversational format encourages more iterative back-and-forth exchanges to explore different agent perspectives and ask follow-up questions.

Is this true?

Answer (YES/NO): YES